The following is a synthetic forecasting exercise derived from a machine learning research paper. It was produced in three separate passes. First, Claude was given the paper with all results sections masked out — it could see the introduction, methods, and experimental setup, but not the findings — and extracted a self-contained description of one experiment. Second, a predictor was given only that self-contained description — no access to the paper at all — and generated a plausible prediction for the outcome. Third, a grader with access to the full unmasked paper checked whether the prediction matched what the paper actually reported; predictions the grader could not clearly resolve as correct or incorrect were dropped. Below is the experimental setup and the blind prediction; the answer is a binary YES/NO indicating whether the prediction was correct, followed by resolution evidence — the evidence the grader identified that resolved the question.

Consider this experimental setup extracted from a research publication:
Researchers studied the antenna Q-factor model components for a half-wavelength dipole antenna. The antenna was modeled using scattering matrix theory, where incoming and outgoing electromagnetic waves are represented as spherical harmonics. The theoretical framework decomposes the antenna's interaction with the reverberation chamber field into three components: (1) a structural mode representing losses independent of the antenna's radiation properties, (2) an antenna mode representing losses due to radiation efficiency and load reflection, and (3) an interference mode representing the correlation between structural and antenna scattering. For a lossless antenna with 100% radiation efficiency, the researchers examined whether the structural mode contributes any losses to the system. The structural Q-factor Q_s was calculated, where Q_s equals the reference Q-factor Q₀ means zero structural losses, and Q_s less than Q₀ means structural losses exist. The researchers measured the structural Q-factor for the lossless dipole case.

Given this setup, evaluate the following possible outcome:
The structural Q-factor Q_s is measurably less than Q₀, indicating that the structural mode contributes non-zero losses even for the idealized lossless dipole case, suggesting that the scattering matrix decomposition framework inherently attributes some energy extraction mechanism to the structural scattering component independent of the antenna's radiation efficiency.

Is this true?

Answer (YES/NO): NO